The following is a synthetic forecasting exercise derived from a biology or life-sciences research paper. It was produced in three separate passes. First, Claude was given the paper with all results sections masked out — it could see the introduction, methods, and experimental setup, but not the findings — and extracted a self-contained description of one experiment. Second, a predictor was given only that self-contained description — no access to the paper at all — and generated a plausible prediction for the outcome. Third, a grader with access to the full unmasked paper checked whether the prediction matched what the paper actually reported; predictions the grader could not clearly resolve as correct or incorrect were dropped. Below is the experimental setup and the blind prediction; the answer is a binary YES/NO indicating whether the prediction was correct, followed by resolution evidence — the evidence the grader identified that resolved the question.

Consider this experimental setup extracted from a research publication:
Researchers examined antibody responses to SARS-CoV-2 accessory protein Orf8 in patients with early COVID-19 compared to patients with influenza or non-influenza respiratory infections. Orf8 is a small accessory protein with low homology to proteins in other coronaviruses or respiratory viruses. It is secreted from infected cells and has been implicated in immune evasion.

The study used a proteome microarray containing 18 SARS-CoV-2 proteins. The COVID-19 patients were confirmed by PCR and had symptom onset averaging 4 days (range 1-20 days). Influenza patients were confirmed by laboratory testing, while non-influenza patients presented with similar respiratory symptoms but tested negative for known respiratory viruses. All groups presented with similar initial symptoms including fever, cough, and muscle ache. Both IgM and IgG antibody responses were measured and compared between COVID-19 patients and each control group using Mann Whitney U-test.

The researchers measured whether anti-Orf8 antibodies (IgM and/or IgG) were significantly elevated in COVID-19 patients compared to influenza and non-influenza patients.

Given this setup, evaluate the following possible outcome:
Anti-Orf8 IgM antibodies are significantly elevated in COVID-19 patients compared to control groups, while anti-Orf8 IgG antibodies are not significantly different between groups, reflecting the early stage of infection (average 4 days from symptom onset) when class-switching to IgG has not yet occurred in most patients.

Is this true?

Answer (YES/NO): NO